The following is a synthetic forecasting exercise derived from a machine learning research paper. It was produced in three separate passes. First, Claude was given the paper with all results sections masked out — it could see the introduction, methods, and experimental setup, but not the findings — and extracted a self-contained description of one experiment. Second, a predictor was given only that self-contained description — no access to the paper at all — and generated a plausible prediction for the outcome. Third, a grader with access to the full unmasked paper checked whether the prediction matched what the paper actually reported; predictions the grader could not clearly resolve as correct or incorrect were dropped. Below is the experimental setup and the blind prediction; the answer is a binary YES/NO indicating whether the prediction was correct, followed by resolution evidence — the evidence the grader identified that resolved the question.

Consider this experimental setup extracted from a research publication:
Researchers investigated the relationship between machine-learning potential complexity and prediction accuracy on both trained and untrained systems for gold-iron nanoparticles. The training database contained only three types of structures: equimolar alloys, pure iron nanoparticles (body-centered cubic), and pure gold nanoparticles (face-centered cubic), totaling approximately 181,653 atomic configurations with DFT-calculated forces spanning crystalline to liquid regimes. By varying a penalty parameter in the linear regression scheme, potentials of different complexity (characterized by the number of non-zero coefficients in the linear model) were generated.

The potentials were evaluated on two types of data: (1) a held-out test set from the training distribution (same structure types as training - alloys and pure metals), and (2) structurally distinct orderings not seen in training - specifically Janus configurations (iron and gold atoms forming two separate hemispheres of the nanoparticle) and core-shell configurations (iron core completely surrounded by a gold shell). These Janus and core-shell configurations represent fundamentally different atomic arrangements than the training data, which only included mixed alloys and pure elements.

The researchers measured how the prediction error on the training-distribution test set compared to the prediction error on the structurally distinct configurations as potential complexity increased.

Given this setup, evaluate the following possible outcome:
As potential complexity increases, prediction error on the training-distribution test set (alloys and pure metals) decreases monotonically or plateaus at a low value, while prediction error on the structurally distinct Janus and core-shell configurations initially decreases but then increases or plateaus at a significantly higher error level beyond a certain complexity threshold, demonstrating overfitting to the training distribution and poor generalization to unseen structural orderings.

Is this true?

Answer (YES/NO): YES